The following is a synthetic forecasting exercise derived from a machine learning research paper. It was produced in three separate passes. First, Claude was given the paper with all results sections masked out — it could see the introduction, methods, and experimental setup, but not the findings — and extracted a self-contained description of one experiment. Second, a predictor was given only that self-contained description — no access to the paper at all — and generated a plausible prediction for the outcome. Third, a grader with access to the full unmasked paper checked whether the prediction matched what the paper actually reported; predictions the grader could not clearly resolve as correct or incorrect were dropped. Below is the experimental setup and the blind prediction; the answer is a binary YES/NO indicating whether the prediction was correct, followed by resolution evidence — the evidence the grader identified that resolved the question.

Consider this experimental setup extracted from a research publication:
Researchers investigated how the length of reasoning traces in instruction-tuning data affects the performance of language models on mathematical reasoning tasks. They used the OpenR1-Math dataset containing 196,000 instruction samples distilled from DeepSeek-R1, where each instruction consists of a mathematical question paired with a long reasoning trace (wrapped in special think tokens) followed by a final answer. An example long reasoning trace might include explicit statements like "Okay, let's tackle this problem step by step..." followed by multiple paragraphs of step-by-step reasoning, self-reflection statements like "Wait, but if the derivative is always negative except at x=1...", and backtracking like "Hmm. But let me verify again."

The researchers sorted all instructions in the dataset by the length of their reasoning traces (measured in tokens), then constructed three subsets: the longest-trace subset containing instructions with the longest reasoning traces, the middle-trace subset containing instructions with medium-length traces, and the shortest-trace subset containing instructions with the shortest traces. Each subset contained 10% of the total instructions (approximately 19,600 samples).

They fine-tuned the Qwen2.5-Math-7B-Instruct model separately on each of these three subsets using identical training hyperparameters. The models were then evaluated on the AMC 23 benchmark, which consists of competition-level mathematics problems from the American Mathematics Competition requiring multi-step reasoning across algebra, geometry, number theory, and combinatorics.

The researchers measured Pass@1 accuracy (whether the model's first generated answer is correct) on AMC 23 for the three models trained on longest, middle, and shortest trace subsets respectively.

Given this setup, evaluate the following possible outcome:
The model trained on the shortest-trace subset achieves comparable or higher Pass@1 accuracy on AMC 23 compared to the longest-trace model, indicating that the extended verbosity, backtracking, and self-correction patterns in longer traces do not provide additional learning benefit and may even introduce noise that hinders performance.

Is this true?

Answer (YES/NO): NO